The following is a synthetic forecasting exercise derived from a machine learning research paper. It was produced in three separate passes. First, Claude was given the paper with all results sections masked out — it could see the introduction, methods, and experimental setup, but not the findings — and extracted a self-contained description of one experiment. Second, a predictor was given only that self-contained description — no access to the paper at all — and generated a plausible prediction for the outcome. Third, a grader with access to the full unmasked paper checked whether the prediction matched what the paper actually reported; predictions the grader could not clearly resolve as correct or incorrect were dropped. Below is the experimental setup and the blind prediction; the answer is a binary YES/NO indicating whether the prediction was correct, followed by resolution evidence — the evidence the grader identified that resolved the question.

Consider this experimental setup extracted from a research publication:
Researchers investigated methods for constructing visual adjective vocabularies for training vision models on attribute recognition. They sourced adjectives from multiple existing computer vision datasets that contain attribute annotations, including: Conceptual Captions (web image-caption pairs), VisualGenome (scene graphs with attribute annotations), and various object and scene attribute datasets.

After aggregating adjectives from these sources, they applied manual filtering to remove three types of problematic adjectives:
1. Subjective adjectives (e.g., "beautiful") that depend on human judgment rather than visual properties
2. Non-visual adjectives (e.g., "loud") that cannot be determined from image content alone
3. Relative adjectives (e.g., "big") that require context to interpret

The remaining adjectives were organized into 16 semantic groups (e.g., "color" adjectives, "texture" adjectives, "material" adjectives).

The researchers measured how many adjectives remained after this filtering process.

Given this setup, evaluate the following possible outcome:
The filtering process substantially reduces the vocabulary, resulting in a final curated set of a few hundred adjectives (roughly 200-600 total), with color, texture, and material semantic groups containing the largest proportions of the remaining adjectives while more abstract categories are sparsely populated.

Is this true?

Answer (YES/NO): NO